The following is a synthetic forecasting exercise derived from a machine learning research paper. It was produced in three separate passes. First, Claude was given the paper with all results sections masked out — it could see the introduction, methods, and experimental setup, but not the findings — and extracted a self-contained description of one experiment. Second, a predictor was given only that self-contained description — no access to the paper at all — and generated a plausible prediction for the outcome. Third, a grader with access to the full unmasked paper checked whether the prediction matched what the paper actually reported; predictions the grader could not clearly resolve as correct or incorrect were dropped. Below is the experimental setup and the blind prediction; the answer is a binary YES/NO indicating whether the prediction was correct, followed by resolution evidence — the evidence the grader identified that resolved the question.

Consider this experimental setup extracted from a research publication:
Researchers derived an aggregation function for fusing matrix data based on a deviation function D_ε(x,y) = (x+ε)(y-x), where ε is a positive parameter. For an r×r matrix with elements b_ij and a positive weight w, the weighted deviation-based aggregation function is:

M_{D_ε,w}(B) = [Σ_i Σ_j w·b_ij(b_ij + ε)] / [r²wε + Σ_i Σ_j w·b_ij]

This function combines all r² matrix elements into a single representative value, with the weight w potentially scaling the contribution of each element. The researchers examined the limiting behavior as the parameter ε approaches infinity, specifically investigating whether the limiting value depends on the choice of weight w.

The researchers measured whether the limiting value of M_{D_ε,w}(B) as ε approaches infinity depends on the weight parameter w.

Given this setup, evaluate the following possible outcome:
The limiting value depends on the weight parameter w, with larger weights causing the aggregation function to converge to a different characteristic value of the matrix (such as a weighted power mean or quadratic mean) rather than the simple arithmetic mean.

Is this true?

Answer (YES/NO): NO